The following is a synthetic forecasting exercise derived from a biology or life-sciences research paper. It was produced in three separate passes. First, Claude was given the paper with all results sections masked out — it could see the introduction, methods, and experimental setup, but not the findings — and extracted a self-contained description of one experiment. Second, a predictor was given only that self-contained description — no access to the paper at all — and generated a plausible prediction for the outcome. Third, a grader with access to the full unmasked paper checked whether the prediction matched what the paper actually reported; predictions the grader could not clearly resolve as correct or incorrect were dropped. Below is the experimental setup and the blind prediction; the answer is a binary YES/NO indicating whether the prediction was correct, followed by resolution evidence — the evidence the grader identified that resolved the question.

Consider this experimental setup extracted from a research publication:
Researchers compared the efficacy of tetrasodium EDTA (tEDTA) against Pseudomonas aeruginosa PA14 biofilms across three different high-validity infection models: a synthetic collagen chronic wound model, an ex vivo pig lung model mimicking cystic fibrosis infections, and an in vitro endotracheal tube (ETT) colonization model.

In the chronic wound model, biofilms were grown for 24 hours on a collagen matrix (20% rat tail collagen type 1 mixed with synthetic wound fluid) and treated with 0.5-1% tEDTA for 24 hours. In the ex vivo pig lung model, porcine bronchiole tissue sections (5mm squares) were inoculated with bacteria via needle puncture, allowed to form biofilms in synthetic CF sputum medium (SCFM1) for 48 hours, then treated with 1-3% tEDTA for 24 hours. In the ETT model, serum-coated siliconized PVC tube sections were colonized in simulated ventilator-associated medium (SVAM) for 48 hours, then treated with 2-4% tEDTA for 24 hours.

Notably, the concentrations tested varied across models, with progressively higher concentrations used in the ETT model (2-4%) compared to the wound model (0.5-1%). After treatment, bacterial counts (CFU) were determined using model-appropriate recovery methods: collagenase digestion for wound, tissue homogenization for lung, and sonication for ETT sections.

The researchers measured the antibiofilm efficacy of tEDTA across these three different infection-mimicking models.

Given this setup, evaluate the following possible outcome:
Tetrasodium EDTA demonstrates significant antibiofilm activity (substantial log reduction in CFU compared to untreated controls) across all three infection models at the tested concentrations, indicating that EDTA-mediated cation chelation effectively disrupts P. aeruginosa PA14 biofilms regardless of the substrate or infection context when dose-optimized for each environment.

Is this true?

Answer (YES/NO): NO